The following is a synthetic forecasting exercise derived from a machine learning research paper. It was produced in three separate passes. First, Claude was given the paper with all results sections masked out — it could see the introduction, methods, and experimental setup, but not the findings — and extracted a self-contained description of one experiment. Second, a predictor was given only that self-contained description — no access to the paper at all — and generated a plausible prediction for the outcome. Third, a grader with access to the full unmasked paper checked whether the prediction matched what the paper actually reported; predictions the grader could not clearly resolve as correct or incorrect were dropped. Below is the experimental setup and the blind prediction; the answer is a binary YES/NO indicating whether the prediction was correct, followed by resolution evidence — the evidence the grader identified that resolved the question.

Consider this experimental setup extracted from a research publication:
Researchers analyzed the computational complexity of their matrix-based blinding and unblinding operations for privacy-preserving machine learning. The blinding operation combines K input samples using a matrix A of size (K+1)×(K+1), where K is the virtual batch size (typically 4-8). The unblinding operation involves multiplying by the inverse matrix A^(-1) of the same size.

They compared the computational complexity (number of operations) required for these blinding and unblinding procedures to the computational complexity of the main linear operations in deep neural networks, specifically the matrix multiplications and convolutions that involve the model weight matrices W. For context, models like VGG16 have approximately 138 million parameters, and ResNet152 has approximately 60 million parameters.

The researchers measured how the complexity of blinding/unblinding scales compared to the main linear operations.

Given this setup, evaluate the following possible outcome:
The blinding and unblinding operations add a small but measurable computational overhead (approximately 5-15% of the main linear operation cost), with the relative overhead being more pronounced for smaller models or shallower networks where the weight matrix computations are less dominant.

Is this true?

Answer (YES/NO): NO